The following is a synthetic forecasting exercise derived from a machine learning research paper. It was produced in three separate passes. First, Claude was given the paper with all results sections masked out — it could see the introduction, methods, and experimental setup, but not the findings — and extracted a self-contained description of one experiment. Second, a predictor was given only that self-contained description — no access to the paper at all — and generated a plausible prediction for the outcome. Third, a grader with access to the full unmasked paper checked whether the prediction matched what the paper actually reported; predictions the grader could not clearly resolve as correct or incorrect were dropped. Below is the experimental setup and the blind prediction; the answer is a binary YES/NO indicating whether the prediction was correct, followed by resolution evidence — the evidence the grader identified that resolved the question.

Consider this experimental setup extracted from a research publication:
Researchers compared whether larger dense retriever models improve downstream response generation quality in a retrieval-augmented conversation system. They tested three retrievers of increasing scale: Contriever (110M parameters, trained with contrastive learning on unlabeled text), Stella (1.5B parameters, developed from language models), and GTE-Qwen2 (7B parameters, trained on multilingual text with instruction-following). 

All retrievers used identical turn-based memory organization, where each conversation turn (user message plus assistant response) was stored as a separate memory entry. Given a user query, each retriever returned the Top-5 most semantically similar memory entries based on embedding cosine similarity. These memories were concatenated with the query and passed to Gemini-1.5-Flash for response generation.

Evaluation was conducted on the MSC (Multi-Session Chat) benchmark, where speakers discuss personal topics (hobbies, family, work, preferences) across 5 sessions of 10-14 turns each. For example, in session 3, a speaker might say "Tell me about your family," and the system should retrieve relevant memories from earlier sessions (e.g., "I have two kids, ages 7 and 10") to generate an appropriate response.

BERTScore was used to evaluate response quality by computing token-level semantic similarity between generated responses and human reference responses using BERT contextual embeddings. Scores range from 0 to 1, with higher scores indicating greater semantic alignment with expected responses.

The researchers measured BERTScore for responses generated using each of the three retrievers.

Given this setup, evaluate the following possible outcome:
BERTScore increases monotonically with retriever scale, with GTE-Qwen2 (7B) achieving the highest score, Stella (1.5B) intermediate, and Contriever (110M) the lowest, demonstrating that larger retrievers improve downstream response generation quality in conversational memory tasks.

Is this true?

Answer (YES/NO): YES